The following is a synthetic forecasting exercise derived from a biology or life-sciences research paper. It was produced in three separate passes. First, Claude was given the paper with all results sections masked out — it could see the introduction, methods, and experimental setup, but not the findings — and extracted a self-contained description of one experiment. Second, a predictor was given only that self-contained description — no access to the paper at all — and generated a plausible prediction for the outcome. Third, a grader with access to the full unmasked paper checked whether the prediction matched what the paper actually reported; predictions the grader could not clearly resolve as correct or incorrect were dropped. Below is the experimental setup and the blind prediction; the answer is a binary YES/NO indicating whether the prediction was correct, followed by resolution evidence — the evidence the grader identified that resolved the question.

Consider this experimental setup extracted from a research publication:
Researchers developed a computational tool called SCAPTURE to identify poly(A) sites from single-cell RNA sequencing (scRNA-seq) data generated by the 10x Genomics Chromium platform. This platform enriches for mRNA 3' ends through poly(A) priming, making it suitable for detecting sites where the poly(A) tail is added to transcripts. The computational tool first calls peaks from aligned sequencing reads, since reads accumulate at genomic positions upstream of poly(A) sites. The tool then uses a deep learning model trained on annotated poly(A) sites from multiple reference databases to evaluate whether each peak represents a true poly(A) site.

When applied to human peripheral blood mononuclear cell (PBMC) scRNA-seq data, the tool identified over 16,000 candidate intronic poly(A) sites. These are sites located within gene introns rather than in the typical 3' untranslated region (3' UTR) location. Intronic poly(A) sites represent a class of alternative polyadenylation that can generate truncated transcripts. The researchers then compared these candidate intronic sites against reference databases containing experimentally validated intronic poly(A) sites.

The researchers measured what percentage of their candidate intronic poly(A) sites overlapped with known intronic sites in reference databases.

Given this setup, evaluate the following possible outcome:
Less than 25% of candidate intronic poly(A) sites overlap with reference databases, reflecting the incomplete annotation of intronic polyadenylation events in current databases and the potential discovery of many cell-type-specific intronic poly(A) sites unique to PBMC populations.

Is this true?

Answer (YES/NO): YES